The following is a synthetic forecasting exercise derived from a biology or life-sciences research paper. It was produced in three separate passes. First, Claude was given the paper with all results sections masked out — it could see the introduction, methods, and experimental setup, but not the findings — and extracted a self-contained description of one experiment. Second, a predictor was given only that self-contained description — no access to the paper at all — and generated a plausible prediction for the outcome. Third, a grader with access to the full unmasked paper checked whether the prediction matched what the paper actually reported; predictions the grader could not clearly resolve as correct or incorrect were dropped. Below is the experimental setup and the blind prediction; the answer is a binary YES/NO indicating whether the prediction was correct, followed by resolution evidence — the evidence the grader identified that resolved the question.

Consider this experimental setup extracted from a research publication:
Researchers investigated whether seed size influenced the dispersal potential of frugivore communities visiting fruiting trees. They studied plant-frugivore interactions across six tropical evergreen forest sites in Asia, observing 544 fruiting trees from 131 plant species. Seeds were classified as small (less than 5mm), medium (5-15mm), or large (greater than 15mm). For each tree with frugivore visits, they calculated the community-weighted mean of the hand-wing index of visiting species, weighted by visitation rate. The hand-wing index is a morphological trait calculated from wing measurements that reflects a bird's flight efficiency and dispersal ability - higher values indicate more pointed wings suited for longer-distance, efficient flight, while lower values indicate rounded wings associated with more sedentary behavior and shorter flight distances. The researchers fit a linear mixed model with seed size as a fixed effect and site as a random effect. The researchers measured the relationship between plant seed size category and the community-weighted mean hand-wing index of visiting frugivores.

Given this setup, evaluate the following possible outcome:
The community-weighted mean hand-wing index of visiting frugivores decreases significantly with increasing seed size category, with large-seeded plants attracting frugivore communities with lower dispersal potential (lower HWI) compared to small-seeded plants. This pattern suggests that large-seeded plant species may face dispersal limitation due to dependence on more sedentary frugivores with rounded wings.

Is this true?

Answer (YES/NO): NO